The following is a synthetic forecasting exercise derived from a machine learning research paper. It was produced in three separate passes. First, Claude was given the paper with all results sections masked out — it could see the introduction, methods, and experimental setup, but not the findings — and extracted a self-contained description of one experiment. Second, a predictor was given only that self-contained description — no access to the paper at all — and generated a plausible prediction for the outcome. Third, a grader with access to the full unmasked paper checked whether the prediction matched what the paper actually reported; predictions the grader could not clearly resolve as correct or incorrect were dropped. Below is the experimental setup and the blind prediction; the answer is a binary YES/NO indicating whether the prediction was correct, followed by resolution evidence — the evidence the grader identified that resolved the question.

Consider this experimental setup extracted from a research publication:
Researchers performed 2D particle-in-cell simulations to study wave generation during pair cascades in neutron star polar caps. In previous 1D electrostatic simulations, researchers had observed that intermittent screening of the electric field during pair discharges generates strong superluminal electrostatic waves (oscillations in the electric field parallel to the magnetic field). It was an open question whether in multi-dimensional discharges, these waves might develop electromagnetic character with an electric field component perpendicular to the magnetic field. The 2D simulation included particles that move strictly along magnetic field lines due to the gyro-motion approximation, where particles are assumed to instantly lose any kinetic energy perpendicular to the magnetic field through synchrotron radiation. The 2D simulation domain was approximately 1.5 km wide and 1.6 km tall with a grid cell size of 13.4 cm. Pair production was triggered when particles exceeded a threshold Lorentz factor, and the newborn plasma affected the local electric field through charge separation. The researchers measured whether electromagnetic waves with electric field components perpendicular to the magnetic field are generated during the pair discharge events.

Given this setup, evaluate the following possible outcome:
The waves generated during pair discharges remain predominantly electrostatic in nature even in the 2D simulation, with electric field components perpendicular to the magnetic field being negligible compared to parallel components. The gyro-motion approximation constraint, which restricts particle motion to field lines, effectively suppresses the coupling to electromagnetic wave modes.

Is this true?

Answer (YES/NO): NO